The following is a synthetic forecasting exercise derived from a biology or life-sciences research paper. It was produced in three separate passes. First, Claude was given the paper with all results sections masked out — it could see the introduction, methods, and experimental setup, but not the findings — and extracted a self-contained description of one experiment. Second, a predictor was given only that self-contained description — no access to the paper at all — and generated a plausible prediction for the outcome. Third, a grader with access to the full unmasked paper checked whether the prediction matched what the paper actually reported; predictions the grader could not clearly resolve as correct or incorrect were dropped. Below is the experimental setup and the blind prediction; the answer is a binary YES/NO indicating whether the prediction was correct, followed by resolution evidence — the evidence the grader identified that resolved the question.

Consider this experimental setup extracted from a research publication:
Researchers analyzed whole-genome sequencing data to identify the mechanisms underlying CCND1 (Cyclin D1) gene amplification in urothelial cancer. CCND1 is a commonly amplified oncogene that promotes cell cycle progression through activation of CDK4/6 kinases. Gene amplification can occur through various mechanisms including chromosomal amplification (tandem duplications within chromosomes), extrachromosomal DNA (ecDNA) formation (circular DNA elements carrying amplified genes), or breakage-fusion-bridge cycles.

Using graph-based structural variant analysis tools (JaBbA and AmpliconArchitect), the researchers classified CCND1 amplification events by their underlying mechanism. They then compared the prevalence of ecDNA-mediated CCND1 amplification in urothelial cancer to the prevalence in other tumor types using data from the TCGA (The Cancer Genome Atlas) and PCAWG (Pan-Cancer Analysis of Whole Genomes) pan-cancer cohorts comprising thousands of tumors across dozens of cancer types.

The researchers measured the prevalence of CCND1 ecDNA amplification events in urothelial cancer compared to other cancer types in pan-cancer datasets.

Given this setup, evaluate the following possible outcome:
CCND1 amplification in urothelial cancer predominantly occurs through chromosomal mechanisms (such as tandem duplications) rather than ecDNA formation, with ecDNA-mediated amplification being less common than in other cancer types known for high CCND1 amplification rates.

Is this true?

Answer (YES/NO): NO